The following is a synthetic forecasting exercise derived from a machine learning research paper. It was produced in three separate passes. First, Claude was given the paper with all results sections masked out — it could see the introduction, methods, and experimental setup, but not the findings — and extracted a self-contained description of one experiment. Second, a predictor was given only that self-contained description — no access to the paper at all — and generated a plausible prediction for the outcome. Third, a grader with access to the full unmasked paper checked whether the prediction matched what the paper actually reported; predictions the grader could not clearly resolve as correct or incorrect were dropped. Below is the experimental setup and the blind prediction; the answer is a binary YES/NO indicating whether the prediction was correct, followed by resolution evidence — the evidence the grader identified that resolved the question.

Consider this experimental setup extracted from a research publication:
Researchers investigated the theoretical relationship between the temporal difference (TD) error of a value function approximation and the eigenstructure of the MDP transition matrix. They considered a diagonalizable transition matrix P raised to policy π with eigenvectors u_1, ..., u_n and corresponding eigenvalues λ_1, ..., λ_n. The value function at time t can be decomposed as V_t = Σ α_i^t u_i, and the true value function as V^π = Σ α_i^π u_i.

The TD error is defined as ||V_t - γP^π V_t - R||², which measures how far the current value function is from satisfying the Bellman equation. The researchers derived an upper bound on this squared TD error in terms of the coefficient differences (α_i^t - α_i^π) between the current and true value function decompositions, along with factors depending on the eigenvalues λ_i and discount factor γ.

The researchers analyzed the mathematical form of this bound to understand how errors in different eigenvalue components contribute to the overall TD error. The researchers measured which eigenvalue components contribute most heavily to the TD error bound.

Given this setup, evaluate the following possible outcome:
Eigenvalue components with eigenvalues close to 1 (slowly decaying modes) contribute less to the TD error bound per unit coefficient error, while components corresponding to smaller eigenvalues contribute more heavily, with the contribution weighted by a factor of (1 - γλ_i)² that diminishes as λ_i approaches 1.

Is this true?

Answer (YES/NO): YES